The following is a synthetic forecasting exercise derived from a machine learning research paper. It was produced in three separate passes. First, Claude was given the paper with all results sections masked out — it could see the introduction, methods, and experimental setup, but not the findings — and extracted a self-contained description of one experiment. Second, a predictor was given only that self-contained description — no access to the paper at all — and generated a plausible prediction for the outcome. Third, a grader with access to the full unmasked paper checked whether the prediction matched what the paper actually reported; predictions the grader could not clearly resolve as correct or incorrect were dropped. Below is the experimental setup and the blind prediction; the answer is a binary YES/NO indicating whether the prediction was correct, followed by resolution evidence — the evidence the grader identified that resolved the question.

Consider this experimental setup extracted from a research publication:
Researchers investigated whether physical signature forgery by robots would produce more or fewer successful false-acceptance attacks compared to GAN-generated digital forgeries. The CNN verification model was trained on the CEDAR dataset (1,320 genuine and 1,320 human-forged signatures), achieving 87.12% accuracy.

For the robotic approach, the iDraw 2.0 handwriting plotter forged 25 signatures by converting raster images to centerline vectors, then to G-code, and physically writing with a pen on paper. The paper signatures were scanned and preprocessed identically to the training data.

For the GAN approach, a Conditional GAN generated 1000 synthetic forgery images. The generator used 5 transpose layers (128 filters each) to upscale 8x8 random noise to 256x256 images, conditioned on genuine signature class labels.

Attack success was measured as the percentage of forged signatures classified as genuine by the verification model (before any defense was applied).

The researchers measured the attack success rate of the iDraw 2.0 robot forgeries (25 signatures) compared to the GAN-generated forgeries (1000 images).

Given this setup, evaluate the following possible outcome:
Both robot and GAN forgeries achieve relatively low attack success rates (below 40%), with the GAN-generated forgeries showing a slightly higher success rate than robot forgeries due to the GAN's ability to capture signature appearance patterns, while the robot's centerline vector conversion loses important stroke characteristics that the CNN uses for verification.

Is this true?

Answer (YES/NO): NO